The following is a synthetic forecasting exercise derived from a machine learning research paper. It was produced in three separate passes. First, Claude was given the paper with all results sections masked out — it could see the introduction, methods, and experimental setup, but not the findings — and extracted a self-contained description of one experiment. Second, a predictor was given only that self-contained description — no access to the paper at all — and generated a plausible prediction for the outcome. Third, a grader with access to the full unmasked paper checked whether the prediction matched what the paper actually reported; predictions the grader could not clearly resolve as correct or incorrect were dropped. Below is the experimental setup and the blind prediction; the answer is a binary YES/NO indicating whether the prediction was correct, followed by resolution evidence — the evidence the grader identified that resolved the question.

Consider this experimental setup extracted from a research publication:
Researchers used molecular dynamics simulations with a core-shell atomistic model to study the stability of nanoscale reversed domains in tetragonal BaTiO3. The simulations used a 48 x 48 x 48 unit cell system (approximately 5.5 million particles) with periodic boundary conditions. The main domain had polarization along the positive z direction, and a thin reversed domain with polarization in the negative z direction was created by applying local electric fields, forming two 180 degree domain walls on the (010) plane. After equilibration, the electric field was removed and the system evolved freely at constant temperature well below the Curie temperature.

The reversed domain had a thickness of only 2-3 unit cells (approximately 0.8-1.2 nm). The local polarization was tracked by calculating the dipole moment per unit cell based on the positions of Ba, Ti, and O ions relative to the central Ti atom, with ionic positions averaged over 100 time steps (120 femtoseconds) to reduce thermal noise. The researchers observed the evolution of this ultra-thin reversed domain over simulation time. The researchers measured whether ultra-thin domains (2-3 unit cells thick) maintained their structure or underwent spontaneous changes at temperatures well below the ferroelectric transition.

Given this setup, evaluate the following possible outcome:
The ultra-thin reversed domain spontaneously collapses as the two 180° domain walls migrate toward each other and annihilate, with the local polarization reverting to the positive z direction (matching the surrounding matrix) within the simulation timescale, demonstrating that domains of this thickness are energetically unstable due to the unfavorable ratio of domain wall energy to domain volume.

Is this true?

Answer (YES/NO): YES